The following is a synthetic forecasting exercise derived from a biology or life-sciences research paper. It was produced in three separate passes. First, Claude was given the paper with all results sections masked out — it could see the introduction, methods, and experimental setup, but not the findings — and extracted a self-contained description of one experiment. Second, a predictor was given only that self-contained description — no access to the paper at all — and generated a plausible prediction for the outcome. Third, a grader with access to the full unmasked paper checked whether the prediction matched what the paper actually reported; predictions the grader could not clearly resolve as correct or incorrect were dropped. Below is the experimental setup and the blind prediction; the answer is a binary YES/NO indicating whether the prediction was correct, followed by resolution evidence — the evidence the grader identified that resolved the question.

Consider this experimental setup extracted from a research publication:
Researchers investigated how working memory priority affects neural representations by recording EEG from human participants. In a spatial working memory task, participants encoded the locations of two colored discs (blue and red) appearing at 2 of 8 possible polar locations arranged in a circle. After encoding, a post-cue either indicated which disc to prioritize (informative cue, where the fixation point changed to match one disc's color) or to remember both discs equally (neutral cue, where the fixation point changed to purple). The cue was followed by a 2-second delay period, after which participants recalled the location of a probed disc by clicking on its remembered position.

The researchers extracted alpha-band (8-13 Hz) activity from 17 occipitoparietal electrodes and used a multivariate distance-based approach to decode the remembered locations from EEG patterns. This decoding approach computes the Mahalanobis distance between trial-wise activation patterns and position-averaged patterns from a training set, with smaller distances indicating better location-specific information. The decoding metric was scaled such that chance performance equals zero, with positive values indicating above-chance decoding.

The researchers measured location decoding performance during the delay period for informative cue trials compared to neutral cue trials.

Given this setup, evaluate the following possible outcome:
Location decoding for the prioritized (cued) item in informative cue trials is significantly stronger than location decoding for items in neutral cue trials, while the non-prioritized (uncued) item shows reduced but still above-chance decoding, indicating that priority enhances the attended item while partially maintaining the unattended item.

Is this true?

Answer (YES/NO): NO